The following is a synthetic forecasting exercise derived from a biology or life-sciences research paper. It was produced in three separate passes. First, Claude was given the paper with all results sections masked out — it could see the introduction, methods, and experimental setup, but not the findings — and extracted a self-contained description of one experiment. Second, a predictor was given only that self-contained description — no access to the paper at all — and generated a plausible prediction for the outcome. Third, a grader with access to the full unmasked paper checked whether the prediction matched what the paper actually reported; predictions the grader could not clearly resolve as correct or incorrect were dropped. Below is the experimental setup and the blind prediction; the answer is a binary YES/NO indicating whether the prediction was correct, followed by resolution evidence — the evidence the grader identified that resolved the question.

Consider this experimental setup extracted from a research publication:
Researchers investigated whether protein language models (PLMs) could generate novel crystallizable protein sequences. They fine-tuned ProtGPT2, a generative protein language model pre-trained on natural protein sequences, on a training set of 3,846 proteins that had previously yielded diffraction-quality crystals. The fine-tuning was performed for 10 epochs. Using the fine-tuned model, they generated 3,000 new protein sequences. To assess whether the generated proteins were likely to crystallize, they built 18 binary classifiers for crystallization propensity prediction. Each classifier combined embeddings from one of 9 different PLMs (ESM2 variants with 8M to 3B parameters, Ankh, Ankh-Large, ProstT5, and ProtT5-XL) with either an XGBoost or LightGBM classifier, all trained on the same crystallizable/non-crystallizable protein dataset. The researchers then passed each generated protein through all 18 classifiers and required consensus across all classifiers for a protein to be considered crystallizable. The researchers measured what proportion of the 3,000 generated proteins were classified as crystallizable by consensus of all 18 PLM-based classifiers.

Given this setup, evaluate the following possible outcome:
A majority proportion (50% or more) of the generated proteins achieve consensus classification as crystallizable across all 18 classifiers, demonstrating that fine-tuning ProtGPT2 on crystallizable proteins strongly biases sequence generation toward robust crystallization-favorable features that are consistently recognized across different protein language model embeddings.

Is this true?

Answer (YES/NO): NO